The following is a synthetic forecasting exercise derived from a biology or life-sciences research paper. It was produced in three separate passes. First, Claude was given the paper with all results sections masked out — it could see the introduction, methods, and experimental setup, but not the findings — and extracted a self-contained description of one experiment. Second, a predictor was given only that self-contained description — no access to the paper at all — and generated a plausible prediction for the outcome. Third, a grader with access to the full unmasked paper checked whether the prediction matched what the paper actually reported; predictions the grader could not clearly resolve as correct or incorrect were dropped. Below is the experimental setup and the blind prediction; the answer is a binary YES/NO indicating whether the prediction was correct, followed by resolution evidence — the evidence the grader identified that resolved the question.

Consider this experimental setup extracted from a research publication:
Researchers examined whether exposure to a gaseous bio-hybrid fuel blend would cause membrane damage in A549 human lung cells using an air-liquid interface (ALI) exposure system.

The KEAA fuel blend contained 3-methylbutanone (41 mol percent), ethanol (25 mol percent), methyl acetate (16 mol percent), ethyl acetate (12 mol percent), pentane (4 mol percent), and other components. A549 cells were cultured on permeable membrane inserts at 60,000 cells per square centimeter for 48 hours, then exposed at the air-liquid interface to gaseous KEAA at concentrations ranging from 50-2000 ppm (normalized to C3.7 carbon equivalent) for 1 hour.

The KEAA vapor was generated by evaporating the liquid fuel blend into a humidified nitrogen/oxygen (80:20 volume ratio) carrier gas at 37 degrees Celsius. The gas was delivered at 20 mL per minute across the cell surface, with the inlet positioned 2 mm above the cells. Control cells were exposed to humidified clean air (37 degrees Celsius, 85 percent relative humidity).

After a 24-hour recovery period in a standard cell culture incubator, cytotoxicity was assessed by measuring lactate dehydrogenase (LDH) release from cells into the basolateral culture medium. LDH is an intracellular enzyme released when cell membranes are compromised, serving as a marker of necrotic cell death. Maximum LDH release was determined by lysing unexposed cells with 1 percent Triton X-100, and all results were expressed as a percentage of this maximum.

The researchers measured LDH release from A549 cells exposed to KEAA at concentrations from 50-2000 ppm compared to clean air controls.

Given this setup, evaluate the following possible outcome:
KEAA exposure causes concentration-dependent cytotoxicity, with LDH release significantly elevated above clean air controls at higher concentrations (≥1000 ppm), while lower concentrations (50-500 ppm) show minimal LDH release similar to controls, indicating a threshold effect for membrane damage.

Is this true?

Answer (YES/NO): NO